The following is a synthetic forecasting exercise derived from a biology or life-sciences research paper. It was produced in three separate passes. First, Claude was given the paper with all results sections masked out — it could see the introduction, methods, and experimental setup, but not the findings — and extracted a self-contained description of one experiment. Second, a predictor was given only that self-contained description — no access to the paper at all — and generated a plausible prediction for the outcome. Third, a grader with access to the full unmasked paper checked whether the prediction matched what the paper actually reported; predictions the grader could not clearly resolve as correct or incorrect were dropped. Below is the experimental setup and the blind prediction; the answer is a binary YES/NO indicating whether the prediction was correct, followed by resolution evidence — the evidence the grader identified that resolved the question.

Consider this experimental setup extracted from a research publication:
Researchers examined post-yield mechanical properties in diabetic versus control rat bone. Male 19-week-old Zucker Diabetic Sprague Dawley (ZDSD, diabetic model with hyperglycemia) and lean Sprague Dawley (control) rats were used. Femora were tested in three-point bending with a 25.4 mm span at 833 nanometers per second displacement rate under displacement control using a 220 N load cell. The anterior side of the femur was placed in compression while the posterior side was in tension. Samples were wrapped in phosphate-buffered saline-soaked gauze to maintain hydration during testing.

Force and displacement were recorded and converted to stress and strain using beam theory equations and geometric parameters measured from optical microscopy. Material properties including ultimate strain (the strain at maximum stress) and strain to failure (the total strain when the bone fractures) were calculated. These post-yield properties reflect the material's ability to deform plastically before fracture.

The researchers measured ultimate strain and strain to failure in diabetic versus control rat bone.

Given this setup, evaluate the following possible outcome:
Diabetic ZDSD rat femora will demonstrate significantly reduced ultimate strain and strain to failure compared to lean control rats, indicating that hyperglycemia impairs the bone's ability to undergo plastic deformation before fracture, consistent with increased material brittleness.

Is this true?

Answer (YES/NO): NO